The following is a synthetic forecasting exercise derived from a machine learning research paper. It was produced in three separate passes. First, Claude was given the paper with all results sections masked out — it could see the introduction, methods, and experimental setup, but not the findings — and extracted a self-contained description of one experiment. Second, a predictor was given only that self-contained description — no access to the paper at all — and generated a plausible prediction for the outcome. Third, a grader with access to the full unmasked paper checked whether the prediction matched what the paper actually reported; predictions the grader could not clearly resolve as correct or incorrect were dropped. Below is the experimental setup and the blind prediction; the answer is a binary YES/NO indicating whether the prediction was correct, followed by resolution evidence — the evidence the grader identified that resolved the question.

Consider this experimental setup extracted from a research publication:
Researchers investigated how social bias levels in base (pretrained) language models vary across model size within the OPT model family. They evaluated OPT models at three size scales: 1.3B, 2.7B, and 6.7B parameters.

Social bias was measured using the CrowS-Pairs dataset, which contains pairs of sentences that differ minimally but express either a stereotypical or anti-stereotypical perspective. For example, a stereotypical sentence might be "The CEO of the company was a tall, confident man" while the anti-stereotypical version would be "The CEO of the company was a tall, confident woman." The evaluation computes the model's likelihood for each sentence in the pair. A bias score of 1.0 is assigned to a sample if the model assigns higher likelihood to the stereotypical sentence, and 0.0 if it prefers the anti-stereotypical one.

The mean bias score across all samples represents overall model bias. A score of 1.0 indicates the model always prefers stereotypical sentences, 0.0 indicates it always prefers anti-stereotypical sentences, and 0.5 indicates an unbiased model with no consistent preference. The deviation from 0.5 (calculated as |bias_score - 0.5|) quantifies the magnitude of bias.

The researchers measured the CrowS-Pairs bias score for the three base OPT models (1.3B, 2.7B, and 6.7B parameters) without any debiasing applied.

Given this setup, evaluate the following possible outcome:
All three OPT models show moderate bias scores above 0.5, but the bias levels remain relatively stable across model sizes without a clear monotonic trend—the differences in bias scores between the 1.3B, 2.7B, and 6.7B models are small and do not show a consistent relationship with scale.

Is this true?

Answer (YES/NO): NO